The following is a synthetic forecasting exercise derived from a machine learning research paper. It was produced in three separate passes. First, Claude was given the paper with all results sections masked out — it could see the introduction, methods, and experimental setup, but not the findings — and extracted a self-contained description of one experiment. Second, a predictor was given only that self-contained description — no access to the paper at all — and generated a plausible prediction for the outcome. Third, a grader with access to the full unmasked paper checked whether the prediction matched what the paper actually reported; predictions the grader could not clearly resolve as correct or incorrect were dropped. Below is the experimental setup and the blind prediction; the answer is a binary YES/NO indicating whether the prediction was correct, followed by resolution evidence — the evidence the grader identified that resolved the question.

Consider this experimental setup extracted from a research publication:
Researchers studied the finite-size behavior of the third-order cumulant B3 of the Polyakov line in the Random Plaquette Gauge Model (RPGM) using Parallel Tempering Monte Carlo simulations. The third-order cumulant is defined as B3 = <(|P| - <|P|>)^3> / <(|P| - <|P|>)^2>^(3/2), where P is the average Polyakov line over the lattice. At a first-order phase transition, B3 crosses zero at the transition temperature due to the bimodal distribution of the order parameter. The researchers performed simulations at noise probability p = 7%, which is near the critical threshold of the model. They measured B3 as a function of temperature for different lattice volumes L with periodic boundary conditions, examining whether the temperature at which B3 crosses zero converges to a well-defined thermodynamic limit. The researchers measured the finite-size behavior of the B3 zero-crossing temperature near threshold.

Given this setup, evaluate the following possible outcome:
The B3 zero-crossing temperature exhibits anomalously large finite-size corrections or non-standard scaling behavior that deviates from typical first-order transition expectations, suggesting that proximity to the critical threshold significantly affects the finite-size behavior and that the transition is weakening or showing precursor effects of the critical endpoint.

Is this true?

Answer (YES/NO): YES